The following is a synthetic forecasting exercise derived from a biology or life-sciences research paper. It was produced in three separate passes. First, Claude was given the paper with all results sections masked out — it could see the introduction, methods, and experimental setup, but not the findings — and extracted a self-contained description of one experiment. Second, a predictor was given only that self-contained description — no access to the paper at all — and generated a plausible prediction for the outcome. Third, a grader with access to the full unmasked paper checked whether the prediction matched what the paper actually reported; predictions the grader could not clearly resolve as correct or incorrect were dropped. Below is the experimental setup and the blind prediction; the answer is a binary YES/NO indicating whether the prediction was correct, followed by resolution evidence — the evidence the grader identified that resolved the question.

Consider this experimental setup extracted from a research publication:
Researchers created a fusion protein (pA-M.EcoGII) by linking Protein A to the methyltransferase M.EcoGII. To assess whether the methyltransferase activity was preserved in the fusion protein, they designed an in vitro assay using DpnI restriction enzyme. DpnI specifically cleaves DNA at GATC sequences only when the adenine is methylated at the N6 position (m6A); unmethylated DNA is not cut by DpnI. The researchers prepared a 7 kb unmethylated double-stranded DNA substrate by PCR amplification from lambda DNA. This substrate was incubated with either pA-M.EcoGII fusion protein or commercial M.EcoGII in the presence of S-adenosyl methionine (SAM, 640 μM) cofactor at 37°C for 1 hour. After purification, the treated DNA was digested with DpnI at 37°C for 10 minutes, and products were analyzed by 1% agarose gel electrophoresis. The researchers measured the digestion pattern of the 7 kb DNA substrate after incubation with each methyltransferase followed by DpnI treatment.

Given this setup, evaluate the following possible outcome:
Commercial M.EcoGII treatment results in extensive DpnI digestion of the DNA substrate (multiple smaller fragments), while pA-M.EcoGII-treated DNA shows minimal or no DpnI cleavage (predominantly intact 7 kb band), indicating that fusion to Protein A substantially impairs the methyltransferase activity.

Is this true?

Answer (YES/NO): NO